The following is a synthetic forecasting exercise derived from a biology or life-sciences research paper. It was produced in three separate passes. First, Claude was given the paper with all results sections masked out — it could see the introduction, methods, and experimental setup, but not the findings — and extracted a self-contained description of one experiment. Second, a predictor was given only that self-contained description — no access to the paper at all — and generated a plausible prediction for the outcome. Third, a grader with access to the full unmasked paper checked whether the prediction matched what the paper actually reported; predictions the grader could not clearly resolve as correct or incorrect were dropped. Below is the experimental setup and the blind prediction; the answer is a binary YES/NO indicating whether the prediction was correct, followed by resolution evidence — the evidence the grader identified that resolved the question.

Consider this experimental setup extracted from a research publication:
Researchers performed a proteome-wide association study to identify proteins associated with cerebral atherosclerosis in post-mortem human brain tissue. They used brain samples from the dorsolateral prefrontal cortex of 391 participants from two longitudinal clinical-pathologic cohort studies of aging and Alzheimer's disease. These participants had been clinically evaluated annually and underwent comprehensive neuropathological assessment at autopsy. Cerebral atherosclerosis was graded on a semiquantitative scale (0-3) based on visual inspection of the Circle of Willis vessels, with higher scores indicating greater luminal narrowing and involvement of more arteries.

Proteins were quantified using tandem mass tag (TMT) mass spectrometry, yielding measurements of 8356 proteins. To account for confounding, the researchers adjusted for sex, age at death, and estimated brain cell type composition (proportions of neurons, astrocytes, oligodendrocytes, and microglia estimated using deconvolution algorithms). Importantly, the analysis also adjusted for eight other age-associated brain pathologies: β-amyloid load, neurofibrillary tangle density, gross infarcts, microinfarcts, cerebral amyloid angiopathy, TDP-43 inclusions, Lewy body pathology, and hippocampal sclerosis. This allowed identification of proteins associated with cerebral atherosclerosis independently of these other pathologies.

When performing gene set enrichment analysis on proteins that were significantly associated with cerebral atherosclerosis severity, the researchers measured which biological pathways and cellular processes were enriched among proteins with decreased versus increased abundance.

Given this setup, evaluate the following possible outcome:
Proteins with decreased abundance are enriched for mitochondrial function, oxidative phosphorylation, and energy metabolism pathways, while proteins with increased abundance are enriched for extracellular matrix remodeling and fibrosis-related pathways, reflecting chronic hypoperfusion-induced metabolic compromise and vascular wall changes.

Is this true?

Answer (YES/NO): NO